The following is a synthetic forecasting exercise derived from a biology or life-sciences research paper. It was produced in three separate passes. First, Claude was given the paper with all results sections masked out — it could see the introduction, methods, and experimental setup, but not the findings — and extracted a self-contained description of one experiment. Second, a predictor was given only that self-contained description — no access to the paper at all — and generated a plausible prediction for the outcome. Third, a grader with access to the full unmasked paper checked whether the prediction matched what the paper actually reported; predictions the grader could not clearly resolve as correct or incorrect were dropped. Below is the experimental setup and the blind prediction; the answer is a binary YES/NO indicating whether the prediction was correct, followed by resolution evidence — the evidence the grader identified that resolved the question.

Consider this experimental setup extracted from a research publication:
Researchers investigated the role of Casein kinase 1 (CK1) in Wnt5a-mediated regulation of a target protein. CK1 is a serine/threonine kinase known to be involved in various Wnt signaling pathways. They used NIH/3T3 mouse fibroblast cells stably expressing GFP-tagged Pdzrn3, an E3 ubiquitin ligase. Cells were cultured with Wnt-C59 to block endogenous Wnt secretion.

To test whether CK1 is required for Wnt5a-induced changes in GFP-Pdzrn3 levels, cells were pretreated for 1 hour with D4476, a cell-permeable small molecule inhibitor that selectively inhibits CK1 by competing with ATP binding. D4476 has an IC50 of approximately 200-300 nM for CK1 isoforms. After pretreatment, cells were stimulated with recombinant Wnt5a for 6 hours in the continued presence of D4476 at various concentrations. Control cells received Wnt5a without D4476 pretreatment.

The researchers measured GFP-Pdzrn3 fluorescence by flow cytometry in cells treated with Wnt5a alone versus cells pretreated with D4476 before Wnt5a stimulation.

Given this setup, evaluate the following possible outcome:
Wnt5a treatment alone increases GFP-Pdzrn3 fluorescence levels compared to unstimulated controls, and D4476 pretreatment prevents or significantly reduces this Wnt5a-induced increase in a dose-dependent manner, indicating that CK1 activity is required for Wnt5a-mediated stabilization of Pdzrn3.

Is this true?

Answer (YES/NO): NO